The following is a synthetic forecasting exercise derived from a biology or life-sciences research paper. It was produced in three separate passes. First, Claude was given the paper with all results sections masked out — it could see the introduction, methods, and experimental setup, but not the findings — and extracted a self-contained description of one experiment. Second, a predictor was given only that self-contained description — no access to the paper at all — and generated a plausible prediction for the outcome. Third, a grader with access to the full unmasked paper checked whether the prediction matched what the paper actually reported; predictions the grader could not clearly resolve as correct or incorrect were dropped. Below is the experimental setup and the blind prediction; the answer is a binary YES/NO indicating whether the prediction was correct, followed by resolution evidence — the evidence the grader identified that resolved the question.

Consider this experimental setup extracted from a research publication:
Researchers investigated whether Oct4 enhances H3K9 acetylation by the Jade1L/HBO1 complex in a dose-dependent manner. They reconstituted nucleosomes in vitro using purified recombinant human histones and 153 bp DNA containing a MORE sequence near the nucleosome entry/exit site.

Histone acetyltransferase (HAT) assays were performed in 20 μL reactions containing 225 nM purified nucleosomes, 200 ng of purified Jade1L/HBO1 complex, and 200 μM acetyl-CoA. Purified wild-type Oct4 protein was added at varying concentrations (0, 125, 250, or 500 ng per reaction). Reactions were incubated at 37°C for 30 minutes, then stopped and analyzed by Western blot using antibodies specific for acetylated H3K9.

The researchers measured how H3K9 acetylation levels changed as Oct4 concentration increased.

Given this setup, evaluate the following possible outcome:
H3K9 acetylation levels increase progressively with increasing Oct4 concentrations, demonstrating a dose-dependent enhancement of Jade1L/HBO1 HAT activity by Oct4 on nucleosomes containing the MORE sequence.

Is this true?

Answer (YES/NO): NO